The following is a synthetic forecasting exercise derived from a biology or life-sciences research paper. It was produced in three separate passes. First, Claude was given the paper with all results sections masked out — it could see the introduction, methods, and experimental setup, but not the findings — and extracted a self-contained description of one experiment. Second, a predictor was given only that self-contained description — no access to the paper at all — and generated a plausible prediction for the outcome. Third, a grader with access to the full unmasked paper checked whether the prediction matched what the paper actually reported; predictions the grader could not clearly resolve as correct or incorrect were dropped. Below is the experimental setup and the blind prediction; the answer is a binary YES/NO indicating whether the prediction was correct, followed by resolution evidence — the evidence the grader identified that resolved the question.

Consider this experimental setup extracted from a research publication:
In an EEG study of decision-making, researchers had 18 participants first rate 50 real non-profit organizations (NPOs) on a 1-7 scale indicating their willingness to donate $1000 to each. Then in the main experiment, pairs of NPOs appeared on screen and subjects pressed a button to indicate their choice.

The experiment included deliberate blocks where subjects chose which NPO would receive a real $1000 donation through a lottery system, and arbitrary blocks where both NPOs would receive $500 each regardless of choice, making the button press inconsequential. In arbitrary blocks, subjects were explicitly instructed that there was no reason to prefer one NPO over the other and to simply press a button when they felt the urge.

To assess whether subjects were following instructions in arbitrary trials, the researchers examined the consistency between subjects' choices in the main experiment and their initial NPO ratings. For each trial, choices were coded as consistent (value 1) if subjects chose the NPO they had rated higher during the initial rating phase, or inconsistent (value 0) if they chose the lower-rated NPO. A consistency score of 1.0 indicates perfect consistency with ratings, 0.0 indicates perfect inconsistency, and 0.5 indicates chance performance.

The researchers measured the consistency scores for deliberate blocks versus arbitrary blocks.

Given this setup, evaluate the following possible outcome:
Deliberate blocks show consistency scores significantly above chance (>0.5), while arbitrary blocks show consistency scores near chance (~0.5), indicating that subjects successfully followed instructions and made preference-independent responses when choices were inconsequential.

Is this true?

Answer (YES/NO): YES